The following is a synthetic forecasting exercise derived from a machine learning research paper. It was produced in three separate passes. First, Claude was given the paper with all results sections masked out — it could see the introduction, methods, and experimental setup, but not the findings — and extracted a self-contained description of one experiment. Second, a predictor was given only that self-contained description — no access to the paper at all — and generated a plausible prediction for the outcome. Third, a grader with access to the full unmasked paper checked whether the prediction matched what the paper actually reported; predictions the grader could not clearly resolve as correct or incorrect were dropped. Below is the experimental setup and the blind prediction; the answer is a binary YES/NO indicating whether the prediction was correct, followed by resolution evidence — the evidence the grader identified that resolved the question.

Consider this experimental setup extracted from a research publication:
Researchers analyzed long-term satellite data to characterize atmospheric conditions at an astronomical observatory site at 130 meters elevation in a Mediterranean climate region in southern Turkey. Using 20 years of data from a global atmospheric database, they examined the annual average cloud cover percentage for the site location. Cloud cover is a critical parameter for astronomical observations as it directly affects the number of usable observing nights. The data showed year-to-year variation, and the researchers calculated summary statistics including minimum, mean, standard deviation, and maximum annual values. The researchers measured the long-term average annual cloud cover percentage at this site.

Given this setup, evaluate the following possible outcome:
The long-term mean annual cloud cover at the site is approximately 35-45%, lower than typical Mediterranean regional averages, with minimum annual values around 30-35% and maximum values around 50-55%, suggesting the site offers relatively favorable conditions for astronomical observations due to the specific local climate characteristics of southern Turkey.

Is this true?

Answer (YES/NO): NO